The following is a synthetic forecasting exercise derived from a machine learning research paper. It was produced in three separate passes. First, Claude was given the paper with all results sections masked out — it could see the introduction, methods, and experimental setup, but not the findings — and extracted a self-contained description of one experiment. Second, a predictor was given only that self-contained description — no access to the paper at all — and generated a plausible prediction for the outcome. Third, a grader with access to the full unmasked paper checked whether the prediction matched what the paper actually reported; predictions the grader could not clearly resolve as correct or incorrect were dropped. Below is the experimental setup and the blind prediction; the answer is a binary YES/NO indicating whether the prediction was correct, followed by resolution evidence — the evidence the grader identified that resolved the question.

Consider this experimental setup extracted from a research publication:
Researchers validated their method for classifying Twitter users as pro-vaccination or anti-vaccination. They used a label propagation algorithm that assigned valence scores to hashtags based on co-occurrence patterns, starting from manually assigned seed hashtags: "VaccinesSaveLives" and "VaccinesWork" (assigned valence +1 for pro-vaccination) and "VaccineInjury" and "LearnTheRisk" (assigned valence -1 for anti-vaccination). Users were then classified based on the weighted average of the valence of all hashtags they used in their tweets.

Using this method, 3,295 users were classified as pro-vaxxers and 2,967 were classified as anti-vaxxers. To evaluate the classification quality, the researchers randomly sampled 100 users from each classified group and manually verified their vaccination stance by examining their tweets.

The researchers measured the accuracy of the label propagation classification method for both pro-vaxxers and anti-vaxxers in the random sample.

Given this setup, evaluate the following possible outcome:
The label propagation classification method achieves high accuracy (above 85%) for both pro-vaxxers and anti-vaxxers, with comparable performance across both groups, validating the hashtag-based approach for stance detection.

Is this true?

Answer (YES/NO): NO